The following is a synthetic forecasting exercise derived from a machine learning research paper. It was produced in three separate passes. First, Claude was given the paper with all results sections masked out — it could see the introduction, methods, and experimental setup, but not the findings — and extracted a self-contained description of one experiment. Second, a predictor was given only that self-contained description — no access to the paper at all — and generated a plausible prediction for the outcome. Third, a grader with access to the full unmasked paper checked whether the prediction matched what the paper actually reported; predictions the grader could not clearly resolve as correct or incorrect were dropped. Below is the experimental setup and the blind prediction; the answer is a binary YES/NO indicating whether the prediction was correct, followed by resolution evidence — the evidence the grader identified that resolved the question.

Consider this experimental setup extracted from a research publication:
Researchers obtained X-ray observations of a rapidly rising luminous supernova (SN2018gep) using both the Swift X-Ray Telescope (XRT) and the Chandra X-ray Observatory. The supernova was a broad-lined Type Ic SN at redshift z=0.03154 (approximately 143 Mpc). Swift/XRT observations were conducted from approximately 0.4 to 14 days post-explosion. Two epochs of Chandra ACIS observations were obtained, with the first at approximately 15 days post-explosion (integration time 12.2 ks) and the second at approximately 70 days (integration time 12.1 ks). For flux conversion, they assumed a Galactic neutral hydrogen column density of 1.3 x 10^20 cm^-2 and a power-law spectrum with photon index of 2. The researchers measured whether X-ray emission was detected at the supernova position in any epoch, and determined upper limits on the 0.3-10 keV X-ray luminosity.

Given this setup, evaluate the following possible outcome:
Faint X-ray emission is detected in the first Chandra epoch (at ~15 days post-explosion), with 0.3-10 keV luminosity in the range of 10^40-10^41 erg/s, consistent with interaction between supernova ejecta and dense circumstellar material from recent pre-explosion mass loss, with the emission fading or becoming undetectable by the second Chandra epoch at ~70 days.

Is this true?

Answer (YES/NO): NO